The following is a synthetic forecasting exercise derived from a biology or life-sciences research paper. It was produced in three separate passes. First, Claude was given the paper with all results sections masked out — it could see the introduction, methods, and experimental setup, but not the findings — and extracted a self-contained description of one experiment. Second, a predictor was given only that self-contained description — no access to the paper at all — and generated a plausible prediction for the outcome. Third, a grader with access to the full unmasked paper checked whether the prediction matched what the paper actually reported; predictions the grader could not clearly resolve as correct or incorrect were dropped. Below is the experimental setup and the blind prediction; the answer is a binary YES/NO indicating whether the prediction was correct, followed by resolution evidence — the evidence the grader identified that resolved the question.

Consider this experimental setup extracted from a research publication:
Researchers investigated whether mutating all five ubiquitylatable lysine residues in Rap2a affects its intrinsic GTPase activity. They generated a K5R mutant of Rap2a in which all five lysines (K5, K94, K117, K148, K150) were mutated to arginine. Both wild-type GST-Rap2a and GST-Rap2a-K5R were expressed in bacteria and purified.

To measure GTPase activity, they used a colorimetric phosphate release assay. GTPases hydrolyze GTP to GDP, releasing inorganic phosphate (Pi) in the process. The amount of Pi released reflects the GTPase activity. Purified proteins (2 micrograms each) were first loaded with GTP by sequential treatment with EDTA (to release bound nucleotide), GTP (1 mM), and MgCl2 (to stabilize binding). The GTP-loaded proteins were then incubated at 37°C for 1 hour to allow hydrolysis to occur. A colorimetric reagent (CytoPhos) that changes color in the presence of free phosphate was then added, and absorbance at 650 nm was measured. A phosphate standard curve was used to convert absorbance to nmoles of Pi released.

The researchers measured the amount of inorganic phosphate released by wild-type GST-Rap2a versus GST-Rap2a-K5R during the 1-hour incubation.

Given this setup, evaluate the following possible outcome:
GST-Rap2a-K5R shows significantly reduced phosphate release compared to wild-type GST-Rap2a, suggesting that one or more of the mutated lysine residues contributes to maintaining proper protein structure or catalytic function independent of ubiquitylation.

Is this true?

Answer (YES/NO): NO